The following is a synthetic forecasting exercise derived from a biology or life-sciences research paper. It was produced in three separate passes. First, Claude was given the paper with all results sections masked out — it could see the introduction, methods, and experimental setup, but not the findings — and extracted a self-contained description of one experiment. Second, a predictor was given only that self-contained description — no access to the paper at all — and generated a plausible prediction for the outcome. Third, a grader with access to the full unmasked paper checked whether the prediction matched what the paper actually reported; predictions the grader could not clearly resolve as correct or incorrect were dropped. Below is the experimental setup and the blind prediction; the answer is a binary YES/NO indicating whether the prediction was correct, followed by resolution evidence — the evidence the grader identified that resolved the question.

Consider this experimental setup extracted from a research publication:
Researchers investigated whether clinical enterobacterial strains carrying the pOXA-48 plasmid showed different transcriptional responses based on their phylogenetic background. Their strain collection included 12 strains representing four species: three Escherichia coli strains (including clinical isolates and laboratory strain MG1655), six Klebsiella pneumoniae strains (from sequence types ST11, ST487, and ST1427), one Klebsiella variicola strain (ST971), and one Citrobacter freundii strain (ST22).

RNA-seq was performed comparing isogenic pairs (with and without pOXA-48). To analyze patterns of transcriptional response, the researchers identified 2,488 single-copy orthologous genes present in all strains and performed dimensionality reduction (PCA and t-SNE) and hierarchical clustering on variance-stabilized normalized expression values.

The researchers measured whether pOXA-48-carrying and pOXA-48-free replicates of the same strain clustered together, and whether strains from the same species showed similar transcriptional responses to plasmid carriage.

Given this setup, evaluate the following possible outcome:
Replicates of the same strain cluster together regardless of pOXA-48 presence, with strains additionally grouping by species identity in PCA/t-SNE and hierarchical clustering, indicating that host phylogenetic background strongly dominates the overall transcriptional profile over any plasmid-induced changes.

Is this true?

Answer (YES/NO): NO